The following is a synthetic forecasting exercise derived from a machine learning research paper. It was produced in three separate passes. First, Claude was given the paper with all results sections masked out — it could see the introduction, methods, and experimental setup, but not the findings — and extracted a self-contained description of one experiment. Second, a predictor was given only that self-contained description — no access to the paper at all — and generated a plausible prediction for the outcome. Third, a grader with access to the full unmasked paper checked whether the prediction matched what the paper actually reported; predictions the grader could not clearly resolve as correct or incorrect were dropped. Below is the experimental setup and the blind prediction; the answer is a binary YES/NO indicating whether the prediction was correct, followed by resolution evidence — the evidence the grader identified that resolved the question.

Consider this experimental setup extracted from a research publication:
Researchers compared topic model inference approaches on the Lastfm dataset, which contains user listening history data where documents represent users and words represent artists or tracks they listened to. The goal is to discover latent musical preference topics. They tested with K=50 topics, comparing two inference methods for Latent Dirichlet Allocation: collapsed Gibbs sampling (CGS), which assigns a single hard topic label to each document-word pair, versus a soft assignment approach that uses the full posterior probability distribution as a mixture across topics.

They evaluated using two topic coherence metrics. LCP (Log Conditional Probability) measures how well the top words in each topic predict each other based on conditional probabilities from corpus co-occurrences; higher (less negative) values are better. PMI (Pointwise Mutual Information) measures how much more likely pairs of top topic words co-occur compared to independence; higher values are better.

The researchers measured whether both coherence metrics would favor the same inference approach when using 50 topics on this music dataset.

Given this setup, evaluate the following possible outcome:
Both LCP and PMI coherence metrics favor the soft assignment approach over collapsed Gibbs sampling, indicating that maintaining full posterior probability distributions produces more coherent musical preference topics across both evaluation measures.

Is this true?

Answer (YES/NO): NO